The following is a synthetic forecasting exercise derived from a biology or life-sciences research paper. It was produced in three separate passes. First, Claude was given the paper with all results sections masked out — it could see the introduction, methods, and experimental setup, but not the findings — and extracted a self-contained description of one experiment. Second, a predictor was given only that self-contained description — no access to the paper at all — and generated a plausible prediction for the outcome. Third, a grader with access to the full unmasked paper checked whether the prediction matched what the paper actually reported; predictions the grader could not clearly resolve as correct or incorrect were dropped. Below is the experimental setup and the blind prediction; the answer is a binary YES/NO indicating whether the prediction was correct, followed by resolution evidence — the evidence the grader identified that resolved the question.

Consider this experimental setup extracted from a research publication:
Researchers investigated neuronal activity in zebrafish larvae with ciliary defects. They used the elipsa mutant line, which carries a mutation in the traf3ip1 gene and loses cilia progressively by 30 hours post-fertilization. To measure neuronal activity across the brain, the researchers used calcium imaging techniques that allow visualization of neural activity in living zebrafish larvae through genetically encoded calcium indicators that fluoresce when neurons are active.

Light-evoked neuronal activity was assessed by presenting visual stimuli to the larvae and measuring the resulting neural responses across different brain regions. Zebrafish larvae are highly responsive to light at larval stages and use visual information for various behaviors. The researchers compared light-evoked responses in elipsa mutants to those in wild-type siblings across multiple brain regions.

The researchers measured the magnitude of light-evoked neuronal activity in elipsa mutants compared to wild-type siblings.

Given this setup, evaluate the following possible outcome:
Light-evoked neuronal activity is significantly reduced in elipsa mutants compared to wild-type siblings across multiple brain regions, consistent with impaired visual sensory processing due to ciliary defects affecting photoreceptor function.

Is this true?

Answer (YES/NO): YES